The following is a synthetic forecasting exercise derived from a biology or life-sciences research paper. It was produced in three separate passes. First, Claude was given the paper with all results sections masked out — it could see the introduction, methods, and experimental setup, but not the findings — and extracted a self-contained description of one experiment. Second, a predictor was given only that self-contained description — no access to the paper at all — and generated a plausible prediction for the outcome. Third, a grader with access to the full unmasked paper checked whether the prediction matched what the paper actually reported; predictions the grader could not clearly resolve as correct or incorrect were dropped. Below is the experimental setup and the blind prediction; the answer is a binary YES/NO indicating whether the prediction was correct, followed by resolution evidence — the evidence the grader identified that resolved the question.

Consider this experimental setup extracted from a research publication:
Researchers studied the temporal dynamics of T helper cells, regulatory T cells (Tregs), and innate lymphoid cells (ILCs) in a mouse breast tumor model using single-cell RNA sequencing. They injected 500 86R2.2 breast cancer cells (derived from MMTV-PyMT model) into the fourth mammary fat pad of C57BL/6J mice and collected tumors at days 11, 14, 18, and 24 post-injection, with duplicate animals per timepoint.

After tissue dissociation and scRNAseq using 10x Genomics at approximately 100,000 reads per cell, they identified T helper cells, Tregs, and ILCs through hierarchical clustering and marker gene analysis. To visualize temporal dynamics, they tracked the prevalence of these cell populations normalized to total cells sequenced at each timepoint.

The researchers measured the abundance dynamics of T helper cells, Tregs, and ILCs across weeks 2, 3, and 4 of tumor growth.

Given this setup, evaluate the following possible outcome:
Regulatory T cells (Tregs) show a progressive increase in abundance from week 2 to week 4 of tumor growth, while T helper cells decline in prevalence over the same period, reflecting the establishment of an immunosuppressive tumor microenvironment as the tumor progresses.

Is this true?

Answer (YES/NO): NO